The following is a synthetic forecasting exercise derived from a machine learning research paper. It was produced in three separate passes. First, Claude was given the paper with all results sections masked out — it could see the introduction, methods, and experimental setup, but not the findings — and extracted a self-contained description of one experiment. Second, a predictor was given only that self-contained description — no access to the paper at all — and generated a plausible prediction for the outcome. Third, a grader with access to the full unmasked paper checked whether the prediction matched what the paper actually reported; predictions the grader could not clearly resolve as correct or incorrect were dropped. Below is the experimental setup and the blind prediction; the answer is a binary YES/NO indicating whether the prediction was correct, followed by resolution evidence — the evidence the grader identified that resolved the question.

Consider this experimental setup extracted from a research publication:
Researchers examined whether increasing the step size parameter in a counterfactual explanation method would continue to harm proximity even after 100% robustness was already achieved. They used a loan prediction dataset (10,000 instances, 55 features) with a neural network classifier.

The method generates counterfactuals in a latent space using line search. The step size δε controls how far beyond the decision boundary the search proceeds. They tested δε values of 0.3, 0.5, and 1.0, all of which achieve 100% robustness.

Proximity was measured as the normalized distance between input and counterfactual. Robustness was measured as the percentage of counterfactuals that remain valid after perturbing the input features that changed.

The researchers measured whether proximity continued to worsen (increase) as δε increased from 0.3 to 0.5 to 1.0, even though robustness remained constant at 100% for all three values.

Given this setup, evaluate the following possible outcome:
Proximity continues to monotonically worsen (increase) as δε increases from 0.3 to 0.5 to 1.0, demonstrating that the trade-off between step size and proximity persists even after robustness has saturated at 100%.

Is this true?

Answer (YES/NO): YES